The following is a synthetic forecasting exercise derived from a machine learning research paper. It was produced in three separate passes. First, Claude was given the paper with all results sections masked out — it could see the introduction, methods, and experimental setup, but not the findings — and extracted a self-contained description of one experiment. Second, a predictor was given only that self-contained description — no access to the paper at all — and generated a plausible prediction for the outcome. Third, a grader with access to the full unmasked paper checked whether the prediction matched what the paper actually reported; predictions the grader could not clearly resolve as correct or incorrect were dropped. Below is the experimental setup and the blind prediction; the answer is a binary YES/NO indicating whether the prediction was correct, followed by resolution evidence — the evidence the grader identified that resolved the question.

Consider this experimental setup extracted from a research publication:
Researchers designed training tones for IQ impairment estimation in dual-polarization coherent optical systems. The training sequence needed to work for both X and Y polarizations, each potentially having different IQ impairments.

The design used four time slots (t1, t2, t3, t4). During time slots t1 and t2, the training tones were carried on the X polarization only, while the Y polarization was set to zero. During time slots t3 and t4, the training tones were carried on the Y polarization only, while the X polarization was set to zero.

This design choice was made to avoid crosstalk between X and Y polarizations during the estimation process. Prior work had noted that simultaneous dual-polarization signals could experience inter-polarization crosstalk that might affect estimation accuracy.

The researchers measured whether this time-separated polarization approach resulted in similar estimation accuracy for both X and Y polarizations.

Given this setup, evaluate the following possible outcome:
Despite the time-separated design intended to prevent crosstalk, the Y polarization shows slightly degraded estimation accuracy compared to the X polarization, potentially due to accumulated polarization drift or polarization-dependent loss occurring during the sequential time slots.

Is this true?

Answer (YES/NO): NO